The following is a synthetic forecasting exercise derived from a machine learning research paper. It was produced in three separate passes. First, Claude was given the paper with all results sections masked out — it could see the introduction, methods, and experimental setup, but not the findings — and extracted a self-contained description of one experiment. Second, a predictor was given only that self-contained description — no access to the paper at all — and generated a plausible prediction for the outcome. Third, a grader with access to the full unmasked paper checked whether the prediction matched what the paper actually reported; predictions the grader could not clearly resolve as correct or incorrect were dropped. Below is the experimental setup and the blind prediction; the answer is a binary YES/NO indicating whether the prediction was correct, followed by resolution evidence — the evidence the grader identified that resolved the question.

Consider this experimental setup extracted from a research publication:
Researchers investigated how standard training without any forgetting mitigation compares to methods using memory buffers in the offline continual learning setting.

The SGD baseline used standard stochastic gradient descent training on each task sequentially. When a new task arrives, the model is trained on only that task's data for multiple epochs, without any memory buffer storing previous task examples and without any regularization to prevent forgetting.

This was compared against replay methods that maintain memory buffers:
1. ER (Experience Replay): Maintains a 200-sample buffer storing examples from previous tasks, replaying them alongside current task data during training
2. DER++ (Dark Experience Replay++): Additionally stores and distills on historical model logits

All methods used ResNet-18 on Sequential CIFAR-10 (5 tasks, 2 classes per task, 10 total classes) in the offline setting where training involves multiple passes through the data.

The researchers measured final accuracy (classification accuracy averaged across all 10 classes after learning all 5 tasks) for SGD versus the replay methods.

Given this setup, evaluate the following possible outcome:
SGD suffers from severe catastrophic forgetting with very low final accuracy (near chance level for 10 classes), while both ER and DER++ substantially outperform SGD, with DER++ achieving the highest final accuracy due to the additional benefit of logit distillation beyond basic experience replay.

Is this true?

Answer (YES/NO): NO